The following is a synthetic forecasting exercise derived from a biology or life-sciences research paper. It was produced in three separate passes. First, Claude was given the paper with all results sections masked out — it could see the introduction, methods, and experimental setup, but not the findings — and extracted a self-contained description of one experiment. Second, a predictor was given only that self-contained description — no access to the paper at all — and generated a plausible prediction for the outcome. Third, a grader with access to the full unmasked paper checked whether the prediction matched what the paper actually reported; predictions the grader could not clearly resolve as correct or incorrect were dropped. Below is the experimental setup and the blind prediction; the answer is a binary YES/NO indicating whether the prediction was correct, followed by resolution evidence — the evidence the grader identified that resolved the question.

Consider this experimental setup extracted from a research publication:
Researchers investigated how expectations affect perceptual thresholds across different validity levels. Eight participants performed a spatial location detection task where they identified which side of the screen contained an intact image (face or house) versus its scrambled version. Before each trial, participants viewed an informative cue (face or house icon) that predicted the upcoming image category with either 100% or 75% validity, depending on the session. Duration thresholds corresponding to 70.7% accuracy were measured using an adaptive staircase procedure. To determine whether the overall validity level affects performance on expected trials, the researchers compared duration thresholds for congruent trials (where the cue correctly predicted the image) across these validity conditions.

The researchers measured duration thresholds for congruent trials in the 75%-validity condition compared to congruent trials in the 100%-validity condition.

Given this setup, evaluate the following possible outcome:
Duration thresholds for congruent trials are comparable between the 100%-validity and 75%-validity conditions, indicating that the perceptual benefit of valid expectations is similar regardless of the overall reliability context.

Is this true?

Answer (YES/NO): YES